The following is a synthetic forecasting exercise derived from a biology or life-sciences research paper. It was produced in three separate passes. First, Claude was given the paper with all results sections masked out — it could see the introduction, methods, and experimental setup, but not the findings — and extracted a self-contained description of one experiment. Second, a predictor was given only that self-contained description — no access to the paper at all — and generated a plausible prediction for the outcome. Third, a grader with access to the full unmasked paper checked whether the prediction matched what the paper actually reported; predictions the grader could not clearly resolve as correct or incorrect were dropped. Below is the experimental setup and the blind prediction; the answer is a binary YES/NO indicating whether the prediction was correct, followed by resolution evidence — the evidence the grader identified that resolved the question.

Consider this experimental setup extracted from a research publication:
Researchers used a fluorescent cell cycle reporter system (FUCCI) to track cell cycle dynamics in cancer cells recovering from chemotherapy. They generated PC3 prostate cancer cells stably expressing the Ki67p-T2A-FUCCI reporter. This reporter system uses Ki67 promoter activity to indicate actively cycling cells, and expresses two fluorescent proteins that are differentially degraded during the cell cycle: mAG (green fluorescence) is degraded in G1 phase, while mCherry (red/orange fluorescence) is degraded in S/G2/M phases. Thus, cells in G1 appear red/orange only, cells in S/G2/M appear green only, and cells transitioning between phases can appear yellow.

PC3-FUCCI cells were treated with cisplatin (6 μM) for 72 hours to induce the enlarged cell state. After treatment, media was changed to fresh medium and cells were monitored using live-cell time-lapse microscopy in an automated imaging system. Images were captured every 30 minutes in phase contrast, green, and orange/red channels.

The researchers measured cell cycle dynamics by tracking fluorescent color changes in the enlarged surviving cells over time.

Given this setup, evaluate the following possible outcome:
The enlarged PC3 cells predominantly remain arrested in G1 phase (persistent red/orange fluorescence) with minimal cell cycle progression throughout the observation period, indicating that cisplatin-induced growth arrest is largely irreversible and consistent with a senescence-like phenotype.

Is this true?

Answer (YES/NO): NO